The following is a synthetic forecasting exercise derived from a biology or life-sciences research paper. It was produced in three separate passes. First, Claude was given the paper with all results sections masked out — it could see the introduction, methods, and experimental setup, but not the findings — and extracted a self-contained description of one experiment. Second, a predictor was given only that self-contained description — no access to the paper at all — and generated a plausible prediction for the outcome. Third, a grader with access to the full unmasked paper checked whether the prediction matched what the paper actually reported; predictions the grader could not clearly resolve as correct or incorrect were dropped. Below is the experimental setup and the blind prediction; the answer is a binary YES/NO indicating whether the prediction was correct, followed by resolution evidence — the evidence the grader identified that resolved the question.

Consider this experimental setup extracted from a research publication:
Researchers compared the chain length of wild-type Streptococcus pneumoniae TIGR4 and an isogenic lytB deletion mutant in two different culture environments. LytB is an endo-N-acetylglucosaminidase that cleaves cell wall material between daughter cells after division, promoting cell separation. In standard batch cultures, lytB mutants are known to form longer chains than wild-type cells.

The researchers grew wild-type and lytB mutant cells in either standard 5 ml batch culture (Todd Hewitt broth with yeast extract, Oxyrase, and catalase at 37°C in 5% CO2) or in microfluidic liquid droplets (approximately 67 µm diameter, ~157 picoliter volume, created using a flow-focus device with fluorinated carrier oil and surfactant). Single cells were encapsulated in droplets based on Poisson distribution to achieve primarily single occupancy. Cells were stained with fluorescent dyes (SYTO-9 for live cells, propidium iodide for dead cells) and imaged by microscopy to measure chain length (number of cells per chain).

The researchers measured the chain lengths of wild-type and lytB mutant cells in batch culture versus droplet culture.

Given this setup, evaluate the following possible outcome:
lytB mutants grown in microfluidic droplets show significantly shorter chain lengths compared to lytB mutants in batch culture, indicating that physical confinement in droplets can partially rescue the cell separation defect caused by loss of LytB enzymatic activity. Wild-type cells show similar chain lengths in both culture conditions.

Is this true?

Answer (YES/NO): NO